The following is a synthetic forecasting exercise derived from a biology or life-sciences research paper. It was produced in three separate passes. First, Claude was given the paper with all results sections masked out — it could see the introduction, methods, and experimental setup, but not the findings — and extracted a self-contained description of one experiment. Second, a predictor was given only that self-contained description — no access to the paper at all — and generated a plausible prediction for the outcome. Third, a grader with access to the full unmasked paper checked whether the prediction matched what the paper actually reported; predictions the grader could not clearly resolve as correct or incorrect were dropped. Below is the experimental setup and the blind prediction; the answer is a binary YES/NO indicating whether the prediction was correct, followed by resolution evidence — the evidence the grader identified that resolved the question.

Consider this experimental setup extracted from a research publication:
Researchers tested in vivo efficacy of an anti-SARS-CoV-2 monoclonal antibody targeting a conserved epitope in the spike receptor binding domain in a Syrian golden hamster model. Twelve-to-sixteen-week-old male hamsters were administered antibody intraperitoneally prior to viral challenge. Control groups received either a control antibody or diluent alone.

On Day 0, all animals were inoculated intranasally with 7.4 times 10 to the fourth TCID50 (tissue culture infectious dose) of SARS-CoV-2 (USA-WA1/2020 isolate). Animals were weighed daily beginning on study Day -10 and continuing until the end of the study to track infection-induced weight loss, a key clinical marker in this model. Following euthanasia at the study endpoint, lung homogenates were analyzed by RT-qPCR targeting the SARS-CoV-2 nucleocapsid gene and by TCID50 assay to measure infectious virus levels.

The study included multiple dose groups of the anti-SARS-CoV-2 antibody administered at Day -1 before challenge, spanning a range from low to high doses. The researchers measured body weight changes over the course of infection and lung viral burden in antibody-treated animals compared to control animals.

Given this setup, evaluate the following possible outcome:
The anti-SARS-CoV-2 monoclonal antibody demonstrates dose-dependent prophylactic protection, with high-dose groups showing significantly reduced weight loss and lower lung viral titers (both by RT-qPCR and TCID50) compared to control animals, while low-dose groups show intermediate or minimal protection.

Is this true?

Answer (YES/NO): YES